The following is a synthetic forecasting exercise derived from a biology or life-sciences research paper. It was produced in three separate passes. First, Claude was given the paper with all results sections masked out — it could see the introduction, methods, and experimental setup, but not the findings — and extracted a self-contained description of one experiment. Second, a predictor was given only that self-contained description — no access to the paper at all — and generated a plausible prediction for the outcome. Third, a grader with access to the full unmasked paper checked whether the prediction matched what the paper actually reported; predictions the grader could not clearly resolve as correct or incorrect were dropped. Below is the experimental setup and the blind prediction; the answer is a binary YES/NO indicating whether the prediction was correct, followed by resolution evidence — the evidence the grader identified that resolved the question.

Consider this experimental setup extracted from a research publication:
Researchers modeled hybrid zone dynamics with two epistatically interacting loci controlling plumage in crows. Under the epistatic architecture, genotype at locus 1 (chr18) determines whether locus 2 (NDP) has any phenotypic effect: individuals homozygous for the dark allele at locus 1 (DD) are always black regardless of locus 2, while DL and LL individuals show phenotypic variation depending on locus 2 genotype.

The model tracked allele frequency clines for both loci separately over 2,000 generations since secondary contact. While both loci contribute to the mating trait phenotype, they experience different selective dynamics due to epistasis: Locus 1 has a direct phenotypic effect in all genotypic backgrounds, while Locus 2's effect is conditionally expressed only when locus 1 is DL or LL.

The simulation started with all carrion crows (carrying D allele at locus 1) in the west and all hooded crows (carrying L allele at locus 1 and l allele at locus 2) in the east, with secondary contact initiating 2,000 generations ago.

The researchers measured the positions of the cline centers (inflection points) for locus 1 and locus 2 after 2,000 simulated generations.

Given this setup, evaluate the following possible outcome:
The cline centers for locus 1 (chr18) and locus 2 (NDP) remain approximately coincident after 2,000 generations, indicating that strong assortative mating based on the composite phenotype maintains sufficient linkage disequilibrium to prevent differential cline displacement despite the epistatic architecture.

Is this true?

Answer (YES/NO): NO